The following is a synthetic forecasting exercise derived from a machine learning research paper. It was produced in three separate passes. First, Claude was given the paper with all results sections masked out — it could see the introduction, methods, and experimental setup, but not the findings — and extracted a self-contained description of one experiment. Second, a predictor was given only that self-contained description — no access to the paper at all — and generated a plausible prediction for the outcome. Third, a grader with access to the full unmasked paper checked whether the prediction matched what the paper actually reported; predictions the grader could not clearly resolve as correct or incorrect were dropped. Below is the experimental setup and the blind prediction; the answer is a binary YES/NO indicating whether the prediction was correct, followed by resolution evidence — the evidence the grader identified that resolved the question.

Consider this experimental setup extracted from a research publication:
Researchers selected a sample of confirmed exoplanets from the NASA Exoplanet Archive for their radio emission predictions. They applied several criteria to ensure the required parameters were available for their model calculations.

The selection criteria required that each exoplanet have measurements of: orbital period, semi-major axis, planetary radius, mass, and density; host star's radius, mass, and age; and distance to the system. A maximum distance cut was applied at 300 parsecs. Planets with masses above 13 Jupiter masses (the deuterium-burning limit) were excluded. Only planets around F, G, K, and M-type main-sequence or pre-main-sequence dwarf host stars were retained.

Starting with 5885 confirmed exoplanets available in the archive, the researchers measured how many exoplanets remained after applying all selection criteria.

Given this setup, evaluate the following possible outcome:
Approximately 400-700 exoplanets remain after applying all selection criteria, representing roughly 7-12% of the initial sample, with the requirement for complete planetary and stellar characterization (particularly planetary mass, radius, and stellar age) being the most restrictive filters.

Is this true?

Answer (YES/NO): NO